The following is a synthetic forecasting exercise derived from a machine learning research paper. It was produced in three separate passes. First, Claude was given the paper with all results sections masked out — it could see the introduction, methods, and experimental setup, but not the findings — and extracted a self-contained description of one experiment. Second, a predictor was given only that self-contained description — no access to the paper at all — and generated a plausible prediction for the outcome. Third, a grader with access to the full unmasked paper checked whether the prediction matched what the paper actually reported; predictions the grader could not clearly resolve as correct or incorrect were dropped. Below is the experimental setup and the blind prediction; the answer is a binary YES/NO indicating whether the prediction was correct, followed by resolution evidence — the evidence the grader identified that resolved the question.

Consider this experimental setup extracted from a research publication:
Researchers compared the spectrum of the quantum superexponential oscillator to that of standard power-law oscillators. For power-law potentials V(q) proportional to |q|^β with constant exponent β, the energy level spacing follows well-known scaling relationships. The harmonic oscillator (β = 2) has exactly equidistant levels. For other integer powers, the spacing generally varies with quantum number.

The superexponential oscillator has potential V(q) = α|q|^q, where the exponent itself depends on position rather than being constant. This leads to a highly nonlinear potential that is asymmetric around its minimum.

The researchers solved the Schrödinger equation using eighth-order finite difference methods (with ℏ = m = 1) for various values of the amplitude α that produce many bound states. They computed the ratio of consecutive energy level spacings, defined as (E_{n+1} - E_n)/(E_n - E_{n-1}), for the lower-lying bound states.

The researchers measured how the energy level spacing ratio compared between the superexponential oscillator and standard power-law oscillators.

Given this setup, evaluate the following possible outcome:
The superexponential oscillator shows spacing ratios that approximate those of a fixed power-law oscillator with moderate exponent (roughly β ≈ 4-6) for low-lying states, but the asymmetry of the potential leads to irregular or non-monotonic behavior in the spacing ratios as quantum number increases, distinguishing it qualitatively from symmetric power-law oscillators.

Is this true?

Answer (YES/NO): NO